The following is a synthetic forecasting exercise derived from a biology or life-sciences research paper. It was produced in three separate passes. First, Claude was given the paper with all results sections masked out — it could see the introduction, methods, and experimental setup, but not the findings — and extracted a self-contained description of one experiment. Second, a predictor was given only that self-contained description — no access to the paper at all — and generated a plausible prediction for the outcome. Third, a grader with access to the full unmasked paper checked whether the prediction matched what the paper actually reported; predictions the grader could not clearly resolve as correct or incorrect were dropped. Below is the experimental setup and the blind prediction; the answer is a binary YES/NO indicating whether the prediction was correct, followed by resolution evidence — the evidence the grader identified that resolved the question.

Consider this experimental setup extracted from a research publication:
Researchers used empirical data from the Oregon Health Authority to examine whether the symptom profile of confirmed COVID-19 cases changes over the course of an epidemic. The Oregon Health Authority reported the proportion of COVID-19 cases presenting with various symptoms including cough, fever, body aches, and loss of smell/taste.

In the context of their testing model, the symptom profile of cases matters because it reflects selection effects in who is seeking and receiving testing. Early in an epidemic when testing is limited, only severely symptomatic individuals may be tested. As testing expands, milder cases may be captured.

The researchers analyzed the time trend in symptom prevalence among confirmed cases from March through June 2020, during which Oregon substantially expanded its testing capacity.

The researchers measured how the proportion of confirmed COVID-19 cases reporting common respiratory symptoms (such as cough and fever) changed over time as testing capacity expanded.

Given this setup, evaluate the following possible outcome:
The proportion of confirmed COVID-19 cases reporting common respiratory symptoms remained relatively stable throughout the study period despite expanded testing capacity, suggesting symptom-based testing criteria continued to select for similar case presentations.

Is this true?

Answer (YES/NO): NO